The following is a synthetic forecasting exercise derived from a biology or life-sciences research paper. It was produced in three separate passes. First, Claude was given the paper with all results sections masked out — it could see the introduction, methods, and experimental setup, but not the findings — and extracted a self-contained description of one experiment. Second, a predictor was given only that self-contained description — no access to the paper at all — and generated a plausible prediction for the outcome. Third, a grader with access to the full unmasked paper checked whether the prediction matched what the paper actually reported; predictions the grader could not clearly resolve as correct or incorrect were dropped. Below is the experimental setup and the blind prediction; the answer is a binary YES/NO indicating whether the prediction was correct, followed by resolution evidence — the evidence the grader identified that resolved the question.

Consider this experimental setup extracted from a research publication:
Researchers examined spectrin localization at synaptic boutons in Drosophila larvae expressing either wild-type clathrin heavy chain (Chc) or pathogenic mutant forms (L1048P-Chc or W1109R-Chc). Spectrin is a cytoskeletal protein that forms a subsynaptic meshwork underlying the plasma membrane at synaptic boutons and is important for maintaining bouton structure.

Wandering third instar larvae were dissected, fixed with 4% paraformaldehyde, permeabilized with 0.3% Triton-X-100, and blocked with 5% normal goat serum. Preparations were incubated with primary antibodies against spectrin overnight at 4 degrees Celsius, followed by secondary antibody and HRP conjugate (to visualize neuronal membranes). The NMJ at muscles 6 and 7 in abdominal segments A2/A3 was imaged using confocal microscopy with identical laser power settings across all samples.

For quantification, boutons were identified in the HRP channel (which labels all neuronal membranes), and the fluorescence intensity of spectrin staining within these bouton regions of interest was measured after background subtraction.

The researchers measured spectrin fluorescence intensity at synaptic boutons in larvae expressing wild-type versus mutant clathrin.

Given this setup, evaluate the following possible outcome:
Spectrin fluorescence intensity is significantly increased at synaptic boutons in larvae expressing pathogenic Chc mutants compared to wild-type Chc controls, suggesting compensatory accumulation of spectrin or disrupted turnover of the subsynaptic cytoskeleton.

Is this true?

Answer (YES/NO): NO